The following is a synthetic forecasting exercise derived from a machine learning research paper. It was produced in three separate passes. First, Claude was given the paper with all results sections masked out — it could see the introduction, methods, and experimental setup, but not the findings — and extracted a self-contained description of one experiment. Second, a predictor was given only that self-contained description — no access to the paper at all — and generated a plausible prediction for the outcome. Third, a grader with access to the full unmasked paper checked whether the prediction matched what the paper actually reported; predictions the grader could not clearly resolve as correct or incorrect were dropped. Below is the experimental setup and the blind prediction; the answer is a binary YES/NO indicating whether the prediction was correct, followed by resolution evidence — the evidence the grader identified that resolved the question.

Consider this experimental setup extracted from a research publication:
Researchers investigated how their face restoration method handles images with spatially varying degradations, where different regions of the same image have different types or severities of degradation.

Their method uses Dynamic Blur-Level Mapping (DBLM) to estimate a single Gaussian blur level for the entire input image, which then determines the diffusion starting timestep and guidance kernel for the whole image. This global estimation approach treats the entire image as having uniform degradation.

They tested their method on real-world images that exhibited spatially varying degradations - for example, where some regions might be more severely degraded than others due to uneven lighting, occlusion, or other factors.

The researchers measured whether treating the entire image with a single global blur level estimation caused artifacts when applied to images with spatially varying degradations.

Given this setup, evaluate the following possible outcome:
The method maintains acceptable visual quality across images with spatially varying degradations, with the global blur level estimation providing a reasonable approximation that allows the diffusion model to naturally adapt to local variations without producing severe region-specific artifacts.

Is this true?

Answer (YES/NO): NO